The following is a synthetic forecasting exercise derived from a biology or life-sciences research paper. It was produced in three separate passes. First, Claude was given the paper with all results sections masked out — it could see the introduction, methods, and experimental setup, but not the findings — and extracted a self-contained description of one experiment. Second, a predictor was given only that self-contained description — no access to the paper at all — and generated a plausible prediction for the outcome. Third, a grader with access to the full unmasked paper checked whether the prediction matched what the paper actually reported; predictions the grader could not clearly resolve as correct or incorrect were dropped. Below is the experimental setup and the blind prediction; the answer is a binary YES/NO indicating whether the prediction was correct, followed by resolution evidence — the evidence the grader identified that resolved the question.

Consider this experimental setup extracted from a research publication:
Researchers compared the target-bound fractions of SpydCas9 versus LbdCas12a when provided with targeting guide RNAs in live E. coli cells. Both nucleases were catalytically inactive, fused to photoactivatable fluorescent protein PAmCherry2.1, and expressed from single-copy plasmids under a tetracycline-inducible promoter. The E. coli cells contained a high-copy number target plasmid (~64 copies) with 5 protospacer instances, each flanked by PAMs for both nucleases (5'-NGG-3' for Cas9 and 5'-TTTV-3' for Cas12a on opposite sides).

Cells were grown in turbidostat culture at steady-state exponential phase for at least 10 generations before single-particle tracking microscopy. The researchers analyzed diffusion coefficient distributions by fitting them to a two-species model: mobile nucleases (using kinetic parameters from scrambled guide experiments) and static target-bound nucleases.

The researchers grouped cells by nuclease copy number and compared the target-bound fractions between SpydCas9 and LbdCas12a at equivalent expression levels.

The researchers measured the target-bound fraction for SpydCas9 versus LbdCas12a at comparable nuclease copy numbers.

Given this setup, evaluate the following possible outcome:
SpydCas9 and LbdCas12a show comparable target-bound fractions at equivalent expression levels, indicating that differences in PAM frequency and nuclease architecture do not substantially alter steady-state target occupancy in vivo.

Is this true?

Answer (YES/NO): NO